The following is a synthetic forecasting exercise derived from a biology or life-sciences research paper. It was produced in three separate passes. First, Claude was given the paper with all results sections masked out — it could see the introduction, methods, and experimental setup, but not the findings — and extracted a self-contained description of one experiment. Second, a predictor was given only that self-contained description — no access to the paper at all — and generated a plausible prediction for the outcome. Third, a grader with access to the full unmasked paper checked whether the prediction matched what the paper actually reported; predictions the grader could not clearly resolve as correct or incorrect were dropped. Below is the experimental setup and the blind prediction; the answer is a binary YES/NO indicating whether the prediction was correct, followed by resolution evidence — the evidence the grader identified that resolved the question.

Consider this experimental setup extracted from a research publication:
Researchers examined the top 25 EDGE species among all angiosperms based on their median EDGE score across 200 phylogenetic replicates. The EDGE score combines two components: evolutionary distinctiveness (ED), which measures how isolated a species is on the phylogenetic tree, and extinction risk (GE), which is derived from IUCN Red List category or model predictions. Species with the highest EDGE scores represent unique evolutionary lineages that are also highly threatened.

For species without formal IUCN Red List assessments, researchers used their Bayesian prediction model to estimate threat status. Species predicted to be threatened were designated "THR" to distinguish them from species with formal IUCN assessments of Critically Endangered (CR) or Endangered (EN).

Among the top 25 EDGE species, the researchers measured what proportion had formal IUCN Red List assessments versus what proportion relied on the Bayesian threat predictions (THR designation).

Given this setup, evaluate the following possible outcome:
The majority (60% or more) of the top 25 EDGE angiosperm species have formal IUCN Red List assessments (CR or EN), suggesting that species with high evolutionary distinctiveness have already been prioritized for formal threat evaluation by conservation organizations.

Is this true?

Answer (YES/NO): YES